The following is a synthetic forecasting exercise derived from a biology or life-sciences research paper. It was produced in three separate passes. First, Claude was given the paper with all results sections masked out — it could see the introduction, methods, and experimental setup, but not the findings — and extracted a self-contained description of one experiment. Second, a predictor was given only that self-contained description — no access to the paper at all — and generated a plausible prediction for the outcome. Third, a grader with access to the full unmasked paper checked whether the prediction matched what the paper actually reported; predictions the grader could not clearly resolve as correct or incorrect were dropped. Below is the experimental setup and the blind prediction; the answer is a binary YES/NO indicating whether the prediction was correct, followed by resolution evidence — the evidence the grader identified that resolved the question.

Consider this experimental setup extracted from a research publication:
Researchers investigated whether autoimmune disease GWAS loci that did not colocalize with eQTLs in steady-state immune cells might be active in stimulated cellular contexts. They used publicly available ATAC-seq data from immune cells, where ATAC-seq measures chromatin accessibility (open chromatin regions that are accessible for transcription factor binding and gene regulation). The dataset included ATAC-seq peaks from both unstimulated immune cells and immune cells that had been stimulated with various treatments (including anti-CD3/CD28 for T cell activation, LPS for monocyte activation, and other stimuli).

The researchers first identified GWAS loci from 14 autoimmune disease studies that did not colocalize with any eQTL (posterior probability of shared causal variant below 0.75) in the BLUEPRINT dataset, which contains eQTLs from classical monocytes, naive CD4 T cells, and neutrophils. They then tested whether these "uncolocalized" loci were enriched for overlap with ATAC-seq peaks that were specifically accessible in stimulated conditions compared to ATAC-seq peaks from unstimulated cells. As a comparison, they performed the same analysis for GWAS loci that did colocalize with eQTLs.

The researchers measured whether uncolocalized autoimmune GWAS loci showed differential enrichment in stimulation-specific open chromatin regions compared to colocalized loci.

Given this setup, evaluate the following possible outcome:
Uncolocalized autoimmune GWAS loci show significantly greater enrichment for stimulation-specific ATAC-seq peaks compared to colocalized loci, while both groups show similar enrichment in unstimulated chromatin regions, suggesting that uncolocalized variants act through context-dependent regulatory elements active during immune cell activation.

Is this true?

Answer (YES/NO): NO